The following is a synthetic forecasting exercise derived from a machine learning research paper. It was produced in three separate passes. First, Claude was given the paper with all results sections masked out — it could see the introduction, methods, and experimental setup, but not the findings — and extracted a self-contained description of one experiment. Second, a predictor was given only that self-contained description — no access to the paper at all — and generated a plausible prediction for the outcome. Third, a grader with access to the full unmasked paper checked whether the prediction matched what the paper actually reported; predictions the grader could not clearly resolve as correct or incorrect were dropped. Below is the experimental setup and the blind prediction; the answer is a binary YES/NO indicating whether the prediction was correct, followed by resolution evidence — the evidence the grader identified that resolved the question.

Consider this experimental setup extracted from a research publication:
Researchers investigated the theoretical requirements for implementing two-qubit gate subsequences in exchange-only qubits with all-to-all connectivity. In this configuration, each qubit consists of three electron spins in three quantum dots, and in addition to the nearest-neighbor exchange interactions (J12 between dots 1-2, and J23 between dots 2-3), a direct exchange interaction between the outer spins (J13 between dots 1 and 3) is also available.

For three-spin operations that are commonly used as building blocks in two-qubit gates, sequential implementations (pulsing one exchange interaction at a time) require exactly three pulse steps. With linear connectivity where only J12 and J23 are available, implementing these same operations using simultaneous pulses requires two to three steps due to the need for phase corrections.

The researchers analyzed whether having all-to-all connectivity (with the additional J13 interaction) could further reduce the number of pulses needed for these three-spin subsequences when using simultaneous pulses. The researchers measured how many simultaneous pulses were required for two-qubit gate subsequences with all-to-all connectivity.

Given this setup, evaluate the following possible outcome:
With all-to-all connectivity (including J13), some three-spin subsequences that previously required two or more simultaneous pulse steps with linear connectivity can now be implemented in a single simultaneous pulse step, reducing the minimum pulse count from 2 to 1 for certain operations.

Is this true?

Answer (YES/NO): YES